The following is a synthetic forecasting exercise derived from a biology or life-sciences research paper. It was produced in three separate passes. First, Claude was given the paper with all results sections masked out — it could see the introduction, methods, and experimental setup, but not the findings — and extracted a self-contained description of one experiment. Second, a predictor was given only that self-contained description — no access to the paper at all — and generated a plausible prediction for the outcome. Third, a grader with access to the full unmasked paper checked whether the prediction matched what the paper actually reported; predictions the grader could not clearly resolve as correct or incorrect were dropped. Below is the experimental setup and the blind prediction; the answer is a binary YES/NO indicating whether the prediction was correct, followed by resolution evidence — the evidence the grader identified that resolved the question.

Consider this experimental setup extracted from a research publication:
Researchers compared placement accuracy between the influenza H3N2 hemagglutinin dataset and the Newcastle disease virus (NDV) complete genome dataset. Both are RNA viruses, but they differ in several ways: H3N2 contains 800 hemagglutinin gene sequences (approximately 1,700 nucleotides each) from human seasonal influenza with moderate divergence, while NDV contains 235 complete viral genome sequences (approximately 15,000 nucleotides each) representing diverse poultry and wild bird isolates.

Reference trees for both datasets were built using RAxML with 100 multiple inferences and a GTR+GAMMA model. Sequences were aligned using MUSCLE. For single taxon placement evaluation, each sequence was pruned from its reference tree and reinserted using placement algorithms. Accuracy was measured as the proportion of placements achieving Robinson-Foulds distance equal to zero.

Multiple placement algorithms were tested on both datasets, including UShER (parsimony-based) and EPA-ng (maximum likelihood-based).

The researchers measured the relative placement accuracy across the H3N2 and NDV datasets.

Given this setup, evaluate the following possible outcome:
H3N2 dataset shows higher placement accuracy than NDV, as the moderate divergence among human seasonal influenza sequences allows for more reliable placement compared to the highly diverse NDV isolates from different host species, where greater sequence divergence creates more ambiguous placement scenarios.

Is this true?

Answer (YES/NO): YES